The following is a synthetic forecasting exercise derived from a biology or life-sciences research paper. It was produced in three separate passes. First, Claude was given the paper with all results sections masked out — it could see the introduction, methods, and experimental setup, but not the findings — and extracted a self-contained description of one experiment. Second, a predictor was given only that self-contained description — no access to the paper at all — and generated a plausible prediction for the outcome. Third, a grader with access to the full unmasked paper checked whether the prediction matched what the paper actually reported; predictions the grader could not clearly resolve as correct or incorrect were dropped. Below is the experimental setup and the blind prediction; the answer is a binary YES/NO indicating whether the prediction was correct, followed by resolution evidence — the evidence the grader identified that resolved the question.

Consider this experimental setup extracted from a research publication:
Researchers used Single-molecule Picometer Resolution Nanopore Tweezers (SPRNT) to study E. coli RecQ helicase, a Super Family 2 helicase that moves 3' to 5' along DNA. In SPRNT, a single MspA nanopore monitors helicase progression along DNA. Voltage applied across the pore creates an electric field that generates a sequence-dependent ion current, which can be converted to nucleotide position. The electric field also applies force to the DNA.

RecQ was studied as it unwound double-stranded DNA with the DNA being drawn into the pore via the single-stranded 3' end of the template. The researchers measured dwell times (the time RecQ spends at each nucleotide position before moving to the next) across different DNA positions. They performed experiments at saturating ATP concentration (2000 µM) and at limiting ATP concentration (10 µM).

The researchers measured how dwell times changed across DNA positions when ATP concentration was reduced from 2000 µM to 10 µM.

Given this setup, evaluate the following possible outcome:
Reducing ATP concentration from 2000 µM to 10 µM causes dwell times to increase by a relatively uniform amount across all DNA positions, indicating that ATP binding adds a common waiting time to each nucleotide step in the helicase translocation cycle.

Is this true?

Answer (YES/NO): NO